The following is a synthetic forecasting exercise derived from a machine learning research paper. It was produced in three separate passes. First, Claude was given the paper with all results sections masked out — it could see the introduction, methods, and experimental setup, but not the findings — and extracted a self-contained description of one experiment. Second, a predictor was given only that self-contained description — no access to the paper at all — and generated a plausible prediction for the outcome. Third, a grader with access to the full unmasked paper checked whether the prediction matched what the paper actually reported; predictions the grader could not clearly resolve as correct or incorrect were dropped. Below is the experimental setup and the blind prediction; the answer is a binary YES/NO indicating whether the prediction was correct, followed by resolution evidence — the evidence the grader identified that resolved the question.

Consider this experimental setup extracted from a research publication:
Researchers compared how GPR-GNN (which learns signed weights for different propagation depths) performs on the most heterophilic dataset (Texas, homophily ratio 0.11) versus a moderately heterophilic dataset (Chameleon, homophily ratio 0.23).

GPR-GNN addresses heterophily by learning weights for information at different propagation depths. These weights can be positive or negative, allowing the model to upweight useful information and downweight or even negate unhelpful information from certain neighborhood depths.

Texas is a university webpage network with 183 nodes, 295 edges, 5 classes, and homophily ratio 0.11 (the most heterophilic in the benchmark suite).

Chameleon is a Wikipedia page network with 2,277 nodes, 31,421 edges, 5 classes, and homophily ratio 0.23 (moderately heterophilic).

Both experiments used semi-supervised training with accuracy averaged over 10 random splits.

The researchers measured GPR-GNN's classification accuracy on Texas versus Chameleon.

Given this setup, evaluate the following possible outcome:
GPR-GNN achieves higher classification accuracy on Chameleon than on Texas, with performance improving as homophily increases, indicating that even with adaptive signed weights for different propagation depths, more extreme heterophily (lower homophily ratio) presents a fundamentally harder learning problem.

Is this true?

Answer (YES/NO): NO